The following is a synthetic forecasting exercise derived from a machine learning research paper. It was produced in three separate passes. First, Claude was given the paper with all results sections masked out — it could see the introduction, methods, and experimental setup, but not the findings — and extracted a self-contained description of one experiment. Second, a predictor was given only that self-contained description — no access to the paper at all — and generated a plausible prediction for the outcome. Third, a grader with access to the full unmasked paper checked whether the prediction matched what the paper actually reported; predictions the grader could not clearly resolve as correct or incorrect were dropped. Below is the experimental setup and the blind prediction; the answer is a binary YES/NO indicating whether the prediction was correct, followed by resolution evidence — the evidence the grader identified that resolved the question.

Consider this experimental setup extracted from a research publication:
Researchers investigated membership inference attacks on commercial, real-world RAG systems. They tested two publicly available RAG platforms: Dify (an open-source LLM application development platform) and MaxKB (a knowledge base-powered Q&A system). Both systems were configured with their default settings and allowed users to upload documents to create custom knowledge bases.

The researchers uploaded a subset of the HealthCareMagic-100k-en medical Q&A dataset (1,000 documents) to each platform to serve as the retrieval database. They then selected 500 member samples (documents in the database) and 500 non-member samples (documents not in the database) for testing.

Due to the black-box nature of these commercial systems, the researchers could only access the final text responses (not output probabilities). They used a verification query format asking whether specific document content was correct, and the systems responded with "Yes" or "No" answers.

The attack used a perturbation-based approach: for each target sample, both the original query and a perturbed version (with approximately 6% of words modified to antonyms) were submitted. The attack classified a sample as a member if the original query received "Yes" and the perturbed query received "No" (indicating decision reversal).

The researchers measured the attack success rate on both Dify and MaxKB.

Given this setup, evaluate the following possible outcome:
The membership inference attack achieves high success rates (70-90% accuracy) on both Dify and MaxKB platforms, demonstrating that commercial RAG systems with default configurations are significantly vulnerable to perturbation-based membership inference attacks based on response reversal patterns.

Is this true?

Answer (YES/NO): NO